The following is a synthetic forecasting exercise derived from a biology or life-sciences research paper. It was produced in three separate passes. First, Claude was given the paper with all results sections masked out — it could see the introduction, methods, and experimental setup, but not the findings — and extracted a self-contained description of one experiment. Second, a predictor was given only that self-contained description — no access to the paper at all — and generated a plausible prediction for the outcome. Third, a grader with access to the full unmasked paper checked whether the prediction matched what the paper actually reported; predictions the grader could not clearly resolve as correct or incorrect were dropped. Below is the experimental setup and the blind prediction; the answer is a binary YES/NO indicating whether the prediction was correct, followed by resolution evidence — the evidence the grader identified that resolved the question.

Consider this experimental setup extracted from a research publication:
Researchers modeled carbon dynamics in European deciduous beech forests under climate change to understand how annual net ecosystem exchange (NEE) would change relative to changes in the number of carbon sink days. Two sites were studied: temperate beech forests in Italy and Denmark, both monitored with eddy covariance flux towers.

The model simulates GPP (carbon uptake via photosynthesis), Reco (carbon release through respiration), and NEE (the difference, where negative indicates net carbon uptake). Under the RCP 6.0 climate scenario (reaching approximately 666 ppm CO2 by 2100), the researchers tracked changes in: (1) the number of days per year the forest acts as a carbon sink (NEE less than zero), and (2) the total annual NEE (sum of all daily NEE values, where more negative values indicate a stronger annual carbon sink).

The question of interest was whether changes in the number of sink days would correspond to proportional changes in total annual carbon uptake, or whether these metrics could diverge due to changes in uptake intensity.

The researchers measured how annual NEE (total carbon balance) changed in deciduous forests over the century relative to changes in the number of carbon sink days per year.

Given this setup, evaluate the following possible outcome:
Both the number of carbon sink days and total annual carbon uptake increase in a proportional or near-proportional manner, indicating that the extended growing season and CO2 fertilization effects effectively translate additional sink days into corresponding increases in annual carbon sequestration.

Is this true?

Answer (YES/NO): NO